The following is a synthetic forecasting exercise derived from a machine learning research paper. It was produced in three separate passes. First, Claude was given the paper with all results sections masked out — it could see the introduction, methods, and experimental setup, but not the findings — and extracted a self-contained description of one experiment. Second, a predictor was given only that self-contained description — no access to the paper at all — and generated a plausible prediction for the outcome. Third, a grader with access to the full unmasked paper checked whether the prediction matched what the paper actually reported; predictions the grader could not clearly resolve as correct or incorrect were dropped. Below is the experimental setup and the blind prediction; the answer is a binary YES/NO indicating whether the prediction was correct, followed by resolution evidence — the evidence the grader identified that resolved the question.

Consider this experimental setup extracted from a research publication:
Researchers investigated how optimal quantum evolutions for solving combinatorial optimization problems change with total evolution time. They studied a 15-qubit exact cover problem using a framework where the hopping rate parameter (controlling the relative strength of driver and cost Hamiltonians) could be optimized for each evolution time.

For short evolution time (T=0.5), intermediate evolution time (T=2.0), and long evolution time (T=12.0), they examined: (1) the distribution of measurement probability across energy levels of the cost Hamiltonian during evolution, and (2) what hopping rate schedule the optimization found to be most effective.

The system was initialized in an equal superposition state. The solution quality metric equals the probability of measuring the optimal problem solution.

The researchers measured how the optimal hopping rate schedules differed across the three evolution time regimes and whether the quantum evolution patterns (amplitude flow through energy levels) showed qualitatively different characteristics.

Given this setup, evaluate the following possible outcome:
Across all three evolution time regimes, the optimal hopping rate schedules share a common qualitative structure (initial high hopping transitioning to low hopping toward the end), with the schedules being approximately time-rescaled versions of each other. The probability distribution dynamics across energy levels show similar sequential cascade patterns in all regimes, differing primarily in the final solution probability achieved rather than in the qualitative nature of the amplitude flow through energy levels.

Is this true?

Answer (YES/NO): NO